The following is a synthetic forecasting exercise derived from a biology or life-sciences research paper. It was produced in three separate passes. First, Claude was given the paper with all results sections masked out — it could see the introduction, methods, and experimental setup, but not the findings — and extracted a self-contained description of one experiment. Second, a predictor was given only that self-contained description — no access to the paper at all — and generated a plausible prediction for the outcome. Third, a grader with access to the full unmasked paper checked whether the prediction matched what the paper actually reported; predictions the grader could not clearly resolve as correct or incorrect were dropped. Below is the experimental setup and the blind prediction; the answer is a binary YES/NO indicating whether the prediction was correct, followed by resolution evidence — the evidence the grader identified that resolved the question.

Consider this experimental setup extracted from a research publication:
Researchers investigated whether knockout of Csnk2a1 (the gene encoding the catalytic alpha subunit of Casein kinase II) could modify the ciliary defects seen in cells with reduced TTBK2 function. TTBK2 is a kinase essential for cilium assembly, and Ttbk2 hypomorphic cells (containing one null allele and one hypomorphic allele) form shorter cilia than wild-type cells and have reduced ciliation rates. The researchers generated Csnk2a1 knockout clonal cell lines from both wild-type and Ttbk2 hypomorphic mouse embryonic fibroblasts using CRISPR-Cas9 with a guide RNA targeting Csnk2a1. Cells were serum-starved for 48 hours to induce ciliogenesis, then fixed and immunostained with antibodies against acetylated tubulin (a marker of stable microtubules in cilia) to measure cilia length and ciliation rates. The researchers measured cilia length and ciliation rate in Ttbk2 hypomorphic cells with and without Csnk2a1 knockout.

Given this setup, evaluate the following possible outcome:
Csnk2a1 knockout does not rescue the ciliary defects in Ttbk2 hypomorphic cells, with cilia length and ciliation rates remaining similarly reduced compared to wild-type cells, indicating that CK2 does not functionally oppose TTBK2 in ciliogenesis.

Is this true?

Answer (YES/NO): NO